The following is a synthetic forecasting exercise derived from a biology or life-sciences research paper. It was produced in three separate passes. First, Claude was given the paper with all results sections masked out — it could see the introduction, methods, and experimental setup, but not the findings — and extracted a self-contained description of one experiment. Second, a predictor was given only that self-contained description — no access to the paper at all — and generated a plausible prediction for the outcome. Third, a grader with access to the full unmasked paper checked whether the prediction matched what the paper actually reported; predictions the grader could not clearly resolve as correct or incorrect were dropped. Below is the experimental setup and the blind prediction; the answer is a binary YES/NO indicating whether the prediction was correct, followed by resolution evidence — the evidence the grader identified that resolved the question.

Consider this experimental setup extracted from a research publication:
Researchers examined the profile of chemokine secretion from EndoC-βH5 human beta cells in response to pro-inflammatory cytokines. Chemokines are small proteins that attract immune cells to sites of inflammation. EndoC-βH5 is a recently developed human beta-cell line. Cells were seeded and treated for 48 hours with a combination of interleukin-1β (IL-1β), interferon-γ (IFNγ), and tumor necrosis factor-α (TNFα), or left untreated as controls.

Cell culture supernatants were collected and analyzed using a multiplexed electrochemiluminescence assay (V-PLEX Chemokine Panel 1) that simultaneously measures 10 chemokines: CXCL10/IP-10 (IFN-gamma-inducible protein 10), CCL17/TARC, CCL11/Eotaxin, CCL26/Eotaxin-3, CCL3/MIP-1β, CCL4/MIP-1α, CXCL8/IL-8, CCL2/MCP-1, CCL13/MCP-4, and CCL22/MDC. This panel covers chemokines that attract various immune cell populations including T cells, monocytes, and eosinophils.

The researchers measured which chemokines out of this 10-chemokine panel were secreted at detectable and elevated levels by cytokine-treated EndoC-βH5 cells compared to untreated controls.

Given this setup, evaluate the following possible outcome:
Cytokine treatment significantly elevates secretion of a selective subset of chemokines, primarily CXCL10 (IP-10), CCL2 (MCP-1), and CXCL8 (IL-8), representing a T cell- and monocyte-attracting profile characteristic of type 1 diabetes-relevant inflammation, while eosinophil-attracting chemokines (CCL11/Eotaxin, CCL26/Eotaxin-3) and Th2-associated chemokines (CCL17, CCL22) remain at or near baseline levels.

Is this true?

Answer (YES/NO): NO